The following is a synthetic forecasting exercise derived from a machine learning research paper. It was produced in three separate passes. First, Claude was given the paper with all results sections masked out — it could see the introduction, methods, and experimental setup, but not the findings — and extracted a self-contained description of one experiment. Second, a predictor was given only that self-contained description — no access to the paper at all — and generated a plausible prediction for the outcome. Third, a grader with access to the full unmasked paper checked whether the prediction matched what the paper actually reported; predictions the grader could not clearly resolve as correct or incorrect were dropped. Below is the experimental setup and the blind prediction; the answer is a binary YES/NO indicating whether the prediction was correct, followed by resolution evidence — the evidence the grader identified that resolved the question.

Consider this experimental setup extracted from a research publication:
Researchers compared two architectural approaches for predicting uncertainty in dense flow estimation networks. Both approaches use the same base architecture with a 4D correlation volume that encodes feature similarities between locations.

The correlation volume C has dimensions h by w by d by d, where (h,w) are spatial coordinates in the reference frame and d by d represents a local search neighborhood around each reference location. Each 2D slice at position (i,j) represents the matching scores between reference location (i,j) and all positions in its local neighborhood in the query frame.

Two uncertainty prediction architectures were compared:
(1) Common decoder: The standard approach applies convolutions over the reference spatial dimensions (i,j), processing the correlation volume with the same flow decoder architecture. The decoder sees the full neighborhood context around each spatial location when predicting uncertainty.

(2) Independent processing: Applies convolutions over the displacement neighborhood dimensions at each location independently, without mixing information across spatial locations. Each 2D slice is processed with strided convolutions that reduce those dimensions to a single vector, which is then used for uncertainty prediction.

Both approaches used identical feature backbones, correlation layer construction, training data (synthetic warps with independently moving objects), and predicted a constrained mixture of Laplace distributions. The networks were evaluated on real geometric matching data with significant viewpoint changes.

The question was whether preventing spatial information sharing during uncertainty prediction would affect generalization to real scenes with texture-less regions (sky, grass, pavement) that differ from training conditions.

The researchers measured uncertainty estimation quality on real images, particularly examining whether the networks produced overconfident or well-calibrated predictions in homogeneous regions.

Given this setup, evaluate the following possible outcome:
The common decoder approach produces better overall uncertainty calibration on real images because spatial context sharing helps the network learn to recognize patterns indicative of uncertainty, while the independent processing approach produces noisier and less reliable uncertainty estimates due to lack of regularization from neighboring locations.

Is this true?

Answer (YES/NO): NO